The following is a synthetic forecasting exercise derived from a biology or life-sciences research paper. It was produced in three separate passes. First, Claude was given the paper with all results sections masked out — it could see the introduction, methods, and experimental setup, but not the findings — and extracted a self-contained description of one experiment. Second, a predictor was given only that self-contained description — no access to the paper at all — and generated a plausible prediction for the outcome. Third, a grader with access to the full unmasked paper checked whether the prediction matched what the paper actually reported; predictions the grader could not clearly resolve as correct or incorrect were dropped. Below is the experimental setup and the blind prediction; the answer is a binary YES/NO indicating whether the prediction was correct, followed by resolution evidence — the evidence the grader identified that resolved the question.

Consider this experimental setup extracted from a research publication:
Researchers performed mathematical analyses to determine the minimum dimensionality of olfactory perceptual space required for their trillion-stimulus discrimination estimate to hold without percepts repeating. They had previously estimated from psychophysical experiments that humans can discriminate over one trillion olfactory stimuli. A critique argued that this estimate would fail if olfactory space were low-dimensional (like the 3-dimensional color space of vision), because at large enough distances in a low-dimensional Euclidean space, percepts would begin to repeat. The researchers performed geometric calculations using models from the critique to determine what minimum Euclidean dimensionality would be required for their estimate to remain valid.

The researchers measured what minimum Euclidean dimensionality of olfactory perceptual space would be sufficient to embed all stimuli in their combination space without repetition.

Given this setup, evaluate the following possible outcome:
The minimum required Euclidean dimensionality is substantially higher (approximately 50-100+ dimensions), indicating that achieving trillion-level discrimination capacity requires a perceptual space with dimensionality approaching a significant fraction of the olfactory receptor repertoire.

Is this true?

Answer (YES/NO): NO